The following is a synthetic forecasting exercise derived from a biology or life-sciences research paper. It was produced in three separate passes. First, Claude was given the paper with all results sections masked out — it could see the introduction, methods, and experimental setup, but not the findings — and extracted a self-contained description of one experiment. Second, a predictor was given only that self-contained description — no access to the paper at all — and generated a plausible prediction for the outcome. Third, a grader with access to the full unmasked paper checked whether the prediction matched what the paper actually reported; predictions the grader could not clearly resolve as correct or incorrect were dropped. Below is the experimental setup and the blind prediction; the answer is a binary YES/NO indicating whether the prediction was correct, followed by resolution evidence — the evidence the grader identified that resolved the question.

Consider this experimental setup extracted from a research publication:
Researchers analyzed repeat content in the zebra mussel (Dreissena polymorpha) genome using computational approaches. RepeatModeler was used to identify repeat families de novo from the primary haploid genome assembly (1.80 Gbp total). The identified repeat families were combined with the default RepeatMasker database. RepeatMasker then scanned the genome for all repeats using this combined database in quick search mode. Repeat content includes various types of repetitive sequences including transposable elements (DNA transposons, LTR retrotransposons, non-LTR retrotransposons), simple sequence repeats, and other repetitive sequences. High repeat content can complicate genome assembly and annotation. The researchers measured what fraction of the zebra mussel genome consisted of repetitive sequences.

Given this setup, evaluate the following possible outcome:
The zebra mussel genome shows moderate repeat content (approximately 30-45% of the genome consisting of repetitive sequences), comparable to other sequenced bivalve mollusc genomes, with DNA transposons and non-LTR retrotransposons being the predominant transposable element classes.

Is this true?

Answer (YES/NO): NO